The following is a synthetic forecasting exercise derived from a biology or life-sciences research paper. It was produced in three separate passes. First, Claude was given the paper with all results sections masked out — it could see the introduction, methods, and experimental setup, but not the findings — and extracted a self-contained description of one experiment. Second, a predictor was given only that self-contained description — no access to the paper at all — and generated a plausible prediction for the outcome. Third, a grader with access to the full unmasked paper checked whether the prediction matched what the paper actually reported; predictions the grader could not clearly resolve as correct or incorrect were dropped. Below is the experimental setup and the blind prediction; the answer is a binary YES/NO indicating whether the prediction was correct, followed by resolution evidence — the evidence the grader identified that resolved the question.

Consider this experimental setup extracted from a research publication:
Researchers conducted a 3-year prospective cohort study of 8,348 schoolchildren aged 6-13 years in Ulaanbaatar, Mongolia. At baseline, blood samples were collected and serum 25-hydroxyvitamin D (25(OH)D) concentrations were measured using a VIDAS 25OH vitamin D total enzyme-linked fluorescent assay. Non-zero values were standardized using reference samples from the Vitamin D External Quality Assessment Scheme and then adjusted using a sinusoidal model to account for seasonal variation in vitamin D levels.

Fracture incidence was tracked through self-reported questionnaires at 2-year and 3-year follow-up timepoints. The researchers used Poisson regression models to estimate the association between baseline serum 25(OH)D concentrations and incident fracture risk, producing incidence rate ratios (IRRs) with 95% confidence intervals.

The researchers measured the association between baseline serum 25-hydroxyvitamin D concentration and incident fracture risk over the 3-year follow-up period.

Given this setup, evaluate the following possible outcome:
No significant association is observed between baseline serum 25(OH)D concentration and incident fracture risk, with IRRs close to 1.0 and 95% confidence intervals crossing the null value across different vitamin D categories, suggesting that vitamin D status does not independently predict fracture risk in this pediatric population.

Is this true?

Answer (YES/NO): NO